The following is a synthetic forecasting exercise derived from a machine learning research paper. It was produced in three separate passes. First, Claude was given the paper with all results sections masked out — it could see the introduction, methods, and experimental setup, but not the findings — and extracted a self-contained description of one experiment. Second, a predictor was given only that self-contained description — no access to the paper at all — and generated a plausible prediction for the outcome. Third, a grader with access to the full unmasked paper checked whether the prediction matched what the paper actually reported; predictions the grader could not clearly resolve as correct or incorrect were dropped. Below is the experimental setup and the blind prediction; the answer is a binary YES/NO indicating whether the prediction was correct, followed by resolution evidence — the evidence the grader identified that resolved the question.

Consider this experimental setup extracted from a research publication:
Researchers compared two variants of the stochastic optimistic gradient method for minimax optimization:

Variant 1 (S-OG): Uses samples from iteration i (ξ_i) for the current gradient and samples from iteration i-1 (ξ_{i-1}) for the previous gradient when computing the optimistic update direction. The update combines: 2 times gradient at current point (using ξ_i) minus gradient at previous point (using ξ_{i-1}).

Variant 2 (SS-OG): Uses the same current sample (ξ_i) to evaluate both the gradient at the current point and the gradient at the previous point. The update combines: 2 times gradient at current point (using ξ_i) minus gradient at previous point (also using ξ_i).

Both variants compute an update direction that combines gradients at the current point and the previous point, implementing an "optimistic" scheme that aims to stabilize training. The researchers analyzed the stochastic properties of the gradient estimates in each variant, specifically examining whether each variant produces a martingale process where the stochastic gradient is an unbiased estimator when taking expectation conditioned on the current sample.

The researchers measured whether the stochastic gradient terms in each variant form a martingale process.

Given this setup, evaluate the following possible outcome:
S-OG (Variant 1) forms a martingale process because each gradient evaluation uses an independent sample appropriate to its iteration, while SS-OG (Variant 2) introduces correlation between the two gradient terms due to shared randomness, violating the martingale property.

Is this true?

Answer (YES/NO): NO